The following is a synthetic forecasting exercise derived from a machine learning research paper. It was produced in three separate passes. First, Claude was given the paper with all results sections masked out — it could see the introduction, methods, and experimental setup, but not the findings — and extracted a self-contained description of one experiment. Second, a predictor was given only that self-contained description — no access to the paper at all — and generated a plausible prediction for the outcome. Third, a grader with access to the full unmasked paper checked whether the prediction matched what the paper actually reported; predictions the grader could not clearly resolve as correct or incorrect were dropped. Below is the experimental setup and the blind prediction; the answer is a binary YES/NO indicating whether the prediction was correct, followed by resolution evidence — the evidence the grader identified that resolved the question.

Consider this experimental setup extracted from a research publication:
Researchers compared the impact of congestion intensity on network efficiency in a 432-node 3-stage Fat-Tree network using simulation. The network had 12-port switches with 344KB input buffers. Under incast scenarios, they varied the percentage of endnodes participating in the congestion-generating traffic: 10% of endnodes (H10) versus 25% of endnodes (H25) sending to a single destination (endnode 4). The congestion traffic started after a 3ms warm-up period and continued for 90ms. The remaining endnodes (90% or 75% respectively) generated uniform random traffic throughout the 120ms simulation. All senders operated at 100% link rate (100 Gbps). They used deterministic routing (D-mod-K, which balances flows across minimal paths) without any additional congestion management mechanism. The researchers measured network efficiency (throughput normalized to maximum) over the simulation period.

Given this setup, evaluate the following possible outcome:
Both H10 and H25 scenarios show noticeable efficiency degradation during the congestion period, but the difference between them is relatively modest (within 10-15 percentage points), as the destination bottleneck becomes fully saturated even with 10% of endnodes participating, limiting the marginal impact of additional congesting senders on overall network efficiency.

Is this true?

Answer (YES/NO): YES